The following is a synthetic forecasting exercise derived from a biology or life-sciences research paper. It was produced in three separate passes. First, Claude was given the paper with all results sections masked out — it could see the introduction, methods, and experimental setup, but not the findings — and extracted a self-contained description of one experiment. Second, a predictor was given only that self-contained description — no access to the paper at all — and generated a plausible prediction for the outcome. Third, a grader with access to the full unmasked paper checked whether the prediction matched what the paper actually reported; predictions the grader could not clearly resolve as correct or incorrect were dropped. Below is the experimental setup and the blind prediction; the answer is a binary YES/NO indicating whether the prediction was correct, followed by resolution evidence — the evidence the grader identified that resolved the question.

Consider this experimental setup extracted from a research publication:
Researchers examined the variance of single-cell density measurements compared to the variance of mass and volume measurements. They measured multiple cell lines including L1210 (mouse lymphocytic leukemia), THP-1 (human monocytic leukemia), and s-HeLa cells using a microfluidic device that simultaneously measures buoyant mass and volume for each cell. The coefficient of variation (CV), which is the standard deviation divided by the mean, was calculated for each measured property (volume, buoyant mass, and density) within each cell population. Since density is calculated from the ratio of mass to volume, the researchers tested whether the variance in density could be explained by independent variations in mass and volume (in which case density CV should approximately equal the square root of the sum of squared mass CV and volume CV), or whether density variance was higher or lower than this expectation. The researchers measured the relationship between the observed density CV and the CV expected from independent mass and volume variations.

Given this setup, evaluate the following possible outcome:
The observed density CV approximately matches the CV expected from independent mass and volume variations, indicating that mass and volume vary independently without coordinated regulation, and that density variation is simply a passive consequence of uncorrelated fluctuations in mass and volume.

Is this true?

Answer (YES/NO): NO